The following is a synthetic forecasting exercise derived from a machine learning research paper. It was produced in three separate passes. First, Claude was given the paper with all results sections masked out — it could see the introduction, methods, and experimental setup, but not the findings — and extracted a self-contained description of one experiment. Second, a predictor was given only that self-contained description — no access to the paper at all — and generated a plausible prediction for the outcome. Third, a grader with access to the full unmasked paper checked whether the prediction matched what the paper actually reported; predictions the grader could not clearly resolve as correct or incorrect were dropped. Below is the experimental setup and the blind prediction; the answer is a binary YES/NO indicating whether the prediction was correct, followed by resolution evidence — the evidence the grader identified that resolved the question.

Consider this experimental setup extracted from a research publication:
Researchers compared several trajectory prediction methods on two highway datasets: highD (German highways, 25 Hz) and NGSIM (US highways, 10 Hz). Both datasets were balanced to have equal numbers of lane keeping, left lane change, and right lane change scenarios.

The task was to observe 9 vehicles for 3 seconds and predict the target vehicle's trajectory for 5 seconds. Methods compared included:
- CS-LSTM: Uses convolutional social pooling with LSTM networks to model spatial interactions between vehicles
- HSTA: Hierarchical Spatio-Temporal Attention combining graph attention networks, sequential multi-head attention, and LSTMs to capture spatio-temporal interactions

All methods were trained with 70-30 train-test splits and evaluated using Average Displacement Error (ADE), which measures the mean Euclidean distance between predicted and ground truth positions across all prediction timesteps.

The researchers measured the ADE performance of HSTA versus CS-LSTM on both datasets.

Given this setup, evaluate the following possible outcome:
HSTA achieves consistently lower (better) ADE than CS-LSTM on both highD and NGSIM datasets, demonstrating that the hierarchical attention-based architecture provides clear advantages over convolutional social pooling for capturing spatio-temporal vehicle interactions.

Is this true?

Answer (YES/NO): NO